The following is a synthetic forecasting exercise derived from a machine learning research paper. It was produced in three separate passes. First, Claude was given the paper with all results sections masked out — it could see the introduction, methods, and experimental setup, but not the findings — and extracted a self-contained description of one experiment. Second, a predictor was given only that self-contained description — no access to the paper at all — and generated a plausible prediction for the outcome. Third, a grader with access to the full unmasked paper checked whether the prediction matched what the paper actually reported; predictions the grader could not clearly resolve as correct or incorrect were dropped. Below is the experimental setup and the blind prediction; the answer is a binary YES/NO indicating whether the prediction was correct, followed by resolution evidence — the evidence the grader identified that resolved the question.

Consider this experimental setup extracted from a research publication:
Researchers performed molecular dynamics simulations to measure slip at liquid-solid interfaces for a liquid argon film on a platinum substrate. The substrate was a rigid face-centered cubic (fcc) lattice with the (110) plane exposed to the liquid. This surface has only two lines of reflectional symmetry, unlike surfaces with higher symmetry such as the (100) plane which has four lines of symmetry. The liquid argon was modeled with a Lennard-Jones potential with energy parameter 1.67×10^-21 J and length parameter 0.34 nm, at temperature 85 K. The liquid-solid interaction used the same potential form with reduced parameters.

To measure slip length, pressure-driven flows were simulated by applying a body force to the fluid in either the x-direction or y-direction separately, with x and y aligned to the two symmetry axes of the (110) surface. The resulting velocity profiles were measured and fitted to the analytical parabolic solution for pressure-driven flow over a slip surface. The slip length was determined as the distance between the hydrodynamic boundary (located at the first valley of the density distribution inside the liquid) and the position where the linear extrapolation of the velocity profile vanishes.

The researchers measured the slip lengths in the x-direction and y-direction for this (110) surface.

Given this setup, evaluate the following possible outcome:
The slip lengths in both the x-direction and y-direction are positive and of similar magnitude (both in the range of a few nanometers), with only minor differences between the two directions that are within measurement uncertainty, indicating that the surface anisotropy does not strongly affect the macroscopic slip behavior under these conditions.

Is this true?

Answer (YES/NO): NO